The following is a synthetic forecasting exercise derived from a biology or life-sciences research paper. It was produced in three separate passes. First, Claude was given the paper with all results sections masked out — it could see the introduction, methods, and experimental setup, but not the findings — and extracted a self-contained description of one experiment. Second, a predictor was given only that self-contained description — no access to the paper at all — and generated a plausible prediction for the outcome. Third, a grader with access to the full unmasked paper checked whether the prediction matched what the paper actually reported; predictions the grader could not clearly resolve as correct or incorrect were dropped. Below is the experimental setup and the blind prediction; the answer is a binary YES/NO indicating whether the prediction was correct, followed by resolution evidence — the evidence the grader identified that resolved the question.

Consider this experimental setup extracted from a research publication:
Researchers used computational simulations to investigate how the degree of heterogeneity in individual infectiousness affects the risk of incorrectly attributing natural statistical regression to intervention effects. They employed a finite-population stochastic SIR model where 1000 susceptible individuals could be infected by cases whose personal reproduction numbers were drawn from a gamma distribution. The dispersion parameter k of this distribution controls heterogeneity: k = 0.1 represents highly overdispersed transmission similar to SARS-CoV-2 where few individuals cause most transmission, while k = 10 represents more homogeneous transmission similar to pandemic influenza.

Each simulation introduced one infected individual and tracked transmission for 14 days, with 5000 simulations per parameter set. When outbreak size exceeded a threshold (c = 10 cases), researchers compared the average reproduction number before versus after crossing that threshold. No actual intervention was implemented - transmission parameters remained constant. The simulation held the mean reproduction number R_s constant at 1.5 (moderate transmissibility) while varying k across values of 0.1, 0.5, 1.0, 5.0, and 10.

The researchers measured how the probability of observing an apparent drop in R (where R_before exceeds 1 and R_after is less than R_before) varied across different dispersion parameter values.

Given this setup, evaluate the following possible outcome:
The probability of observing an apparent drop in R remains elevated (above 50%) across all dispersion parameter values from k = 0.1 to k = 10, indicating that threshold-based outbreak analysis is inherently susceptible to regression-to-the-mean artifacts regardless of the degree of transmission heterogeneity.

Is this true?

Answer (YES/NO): NO